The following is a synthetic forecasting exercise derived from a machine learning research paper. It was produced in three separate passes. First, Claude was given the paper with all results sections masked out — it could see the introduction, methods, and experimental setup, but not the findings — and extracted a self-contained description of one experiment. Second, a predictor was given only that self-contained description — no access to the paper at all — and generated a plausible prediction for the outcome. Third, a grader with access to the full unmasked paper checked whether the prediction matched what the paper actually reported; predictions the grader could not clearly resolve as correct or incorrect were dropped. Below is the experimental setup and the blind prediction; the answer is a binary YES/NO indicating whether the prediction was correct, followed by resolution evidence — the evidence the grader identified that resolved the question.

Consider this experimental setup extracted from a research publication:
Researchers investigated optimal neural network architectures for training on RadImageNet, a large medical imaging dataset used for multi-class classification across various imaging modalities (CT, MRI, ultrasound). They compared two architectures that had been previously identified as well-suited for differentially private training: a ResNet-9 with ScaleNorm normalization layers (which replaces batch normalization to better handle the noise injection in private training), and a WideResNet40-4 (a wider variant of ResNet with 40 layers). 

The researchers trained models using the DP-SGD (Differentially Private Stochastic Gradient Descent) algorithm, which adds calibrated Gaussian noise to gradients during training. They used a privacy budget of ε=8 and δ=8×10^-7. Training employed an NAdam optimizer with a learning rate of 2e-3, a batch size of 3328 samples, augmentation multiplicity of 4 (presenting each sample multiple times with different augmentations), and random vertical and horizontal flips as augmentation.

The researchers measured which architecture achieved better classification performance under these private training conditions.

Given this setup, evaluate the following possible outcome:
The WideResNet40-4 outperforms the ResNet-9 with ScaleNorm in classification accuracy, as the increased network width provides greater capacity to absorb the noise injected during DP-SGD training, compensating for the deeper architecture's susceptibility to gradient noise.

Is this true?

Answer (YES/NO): NO